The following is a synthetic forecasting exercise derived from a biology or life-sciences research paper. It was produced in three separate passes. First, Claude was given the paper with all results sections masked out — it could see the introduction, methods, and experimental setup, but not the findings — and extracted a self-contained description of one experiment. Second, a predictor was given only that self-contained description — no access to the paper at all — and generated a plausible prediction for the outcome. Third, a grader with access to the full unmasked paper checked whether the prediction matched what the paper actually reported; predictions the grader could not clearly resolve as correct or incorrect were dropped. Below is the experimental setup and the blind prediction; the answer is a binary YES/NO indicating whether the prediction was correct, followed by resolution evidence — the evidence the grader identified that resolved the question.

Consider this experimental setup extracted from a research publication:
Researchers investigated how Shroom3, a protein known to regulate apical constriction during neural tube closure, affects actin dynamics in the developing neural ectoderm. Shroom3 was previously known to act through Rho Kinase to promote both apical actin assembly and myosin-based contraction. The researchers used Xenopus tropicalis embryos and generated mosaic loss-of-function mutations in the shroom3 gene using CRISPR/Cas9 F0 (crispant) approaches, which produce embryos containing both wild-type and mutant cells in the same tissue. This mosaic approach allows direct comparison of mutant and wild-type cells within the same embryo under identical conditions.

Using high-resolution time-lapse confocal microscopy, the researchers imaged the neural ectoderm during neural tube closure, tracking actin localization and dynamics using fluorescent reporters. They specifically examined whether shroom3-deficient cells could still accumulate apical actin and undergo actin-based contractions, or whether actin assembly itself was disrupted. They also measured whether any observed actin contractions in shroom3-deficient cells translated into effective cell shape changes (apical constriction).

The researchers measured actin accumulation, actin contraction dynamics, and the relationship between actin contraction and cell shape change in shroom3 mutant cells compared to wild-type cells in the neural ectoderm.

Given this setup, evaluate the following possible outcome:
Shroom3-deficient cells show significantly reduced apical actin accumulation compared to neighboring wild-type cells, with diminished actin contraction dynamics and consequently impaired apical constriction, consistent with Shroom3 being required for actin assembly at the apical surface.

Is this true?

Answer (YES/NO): NO